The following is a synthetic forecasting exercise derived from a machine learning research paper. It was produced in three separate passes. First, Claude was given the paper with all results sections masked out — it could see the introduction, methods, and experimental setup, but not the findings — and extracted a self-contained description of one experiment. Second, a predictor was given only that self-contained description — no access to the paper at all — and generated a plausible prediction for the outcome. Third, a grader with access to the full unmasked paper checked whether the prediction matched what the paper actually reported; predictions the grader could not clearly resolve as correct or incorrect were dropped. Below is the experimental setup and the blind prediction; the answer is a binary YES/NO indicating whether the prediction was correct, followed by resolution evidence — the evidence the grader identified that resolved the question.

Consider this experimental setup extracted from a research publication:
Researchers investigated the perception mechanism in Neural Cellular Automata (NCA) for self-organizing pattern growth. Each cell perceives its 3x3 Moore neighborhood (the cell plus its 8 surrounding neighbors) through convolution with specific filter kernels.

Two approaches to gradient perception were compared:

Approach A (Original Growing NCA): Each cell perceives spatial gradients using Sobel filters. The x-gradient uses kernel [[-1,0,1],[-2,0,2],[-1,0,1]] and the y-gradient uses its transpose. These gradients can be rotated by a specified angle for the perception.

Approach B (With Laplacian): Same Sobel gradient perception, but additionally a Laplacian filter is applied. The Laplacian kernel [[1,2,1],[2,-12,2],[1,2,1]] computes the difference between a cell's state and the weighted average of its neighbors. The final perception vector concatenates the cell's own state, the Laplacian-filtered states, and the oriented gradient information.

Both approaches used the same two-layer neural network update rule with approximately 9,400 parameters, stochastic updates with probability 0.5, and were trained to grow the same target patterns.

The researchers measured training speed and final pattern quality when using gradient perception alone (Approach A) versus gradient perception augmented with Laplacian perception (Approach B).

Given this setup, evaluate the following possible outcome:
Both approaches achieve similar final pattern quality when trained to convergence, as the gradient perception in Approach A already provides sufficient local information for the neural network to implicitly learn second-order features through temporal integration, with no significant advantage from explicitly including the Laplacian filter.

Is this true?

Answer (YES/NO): NO